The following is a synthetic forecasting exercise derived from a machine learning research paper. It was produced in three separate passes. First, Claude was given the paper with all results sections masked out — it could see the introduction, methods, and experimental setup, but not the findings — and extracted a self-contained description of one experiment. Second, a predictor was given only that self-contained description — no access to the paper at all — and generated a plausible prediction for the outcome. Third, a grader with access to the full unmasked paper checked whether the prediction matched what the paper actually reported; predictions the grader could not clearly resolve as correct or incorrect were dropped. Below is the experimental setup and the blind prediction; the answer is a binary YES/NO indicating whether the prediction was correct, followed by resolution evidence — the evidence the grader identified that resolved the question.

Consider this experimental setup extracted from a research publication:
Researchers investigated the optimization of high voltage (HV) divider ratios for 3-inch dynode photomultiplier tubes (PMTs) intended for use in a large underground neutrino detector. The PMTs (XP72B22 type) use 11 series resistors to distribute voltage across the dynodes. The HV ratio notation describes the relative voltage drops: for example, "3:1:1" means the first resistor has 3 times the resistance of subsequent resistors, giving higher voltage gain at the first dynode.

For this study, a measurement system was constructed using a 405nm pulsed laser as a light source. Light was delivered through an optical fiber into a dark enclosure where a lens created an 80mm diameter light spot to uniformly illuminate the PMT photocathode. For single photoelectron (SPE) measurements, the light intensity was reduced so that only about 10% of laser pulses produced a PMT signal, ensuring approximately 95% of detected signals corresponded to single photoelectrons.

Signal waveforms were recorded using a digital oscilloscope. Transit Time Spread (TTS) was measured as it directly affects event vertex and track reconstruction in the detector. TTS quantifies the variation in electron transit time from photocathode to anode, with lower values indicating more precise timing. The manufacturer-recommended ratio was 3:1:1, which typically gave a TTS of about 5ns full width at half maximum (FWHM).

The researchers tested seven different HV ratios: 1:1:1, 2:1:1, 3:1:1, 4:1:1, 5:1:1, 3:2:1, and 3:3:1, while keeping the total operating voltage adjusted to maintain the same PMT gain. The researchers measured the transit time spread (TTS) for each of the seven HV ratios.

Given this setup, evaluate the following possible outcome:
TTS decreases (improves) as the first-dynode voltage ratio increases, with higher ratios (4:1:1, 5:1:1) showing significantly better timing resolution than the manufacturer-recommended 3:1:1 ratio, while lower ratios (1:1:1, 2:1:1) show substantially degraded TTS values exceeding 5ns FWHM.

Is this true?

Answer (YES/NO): NO